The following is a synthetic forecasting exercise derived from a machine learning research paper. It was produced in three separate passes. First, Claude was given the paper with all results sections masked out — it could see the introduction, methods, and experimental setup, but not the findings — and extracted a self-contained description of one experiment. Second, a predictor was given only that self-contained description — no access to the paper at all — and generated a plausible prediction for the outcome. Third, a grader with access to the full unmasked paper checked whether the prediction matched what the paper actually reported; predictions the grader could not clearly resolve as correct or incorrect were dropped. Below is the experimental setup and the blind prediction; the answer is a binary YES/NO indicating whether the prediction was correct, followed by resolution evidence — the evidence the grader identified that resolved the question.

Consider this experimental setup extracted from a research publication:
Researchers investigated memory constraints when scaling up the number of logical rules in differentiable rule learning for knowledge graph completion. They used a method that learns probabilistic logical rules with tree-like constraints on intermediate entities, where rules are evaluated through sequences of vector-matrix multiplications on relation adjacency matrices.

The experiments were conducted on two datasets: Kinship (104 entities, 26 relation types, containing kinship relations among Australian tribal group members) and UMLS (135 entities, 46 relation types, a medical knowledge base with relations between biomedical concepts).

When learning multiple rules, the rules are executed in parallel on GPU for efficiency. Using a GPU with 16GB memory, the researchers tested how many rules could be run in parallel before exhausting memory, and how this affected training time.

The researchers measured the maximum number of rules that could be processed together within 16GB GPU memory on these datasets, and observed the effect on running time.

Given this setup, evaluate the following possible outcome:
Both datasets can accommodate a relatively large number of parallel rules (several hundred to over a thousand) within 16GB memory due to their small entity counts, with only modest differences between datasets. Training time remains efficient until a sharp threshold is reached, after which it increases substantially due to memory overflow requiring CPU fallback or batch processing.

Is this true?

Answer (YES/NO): NO